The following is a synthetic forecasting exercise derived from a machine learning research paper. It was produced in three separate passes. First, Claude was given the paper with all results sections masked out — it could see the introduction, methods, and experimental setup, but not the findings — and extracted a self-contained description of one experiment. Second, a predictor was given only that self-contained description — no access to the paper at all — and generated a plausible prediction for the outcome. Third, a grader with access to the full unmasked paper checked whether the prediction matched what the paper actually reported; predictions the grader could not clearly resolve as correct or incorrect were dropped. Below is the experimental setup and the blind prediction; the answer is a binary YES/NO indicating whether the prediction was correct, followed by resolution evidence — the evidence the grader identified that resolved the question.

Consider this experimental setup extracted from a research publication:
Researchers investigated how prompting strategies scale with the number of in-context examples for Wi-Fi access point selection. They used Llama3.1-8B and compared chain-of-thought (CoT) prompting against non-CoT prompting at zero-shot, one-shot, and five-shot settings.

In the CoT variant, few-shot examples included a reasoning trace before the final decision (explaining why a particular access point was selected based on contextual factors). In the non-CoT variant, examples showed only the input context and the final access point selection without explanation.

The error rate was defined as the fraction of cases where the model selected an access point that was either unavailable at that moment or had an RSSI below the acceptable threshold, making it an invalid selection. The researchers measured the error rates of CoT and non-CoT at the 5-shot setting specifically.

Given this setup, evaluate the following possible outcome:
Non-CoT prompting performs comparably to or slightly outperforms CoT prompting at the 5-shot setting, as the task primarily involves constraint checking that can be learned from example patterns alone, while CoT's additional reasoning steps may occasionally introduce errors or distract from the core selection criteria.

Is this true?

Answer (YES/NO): YES